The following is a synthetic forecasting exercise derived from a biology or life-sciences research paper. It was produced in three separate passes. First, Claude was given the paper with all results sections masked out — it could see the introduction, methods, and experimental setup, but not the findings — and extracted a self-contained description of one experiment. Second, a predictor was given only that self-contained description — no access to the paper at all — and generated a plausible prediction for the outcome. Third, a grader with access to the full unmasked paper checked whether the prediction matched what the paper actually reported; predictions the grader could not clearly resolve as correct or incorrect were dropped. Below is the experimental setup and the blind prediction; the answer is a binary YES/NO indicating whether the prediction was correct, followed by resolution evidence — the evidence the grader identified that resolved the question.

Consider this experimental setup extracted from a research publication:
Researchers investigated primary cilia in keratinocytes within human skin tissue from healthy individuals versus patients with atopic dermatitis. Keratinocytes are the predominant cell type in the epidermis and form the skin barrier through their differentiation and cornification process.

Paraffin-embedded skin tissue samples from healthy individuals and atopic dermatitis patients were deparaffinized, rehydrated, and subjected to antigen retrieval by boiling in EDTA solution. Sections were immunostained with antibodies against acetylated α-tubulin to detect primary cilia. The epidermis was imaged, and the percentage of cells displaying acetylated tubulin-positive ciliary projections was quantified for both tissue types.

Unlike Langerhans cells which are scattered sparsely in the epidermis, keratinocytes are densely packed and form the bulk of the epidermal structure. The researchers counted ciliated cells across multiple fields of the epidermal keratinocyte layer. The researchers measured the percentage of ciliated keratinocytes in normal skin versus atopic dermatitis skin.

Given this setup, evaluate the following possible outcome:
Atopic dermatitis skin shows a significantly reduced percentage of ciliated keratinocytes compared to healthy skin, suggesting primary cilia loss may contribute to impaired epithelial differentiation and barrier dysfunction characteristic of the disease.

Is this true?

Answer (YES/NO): NO